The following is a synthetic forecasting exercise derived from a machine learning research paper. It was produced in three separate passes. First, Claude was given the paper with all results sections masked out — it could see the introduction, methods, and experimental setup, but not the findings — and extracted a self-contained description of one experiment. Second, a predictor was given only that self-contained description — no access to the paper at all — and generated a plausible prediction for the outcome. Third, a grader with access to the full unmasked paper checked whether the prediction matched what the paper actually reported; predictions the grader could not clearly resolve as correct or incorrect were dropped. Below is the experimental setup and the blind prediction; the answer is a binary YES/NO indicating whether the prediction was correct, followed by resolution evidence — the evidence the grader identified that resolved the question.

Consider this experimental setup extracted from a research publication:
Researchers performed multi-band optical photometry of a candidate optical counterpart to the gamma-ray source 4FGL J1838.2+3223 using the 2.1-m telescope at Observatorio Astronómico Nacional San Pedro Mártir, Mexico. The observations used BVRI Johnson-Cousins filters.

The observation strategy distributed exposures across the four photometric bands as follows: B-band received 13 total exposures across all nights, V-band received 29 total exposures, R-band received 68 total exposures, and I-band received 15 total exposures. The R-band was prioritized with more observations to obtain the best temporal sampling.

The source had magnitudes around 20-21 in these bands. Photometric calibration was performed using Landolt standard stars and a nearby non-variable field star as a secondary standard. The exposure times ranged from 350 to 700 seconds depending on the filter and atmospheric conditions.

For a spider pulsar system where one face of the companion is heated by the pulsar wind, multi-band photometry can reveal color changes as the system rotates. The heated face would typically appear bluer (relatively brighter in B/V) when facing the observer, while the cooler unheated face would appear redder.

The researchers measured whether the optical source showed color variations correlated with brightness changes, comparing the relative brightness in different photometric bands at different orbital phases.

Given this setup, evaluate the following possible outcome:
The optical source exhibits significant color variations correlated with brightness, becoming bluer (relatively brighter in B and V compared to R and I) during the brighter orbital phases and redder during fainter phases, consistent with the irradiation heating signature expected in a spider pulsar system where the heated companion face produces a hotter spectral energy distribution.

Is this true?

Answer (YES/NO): YES